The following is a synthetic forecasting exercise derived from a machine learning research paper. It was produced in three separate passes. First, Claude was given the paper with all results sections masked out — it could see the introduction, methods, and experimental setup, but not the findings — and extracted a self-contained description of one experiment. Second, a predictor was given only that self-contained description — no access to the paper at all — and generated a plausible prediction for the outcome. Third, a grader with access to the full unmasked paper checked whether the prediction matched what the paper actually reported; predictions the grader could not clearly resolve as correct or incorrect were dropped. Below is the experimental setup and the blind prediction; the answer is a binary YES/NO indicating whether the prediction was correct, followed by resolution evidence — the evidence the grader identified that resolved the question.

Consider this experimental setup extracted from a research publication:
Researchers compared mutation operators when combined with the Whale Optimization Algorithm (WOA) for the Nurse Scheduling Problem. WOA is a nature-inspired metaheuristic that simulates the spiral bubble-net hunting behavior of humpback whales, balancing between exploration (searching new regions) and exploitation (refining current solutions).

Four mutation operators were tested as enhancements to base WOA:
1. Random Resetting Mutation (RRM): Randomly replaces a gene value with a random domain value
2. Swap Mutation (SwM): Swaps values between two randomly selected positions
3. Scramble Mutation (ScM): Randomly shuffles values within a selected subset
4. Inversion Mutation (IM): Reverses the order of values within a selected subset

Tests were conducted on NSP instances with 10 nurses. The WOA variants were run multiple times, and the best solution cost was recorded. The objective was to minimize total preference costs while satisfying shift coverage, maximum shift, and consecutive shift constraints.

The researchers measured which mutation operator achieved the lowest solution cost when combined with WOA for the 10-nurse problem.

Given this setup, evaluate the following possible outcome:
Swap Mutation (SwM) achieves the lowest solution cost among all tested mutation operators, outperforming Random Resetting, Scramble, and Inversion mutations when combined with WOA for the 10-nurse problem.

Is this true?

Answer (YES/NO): NO